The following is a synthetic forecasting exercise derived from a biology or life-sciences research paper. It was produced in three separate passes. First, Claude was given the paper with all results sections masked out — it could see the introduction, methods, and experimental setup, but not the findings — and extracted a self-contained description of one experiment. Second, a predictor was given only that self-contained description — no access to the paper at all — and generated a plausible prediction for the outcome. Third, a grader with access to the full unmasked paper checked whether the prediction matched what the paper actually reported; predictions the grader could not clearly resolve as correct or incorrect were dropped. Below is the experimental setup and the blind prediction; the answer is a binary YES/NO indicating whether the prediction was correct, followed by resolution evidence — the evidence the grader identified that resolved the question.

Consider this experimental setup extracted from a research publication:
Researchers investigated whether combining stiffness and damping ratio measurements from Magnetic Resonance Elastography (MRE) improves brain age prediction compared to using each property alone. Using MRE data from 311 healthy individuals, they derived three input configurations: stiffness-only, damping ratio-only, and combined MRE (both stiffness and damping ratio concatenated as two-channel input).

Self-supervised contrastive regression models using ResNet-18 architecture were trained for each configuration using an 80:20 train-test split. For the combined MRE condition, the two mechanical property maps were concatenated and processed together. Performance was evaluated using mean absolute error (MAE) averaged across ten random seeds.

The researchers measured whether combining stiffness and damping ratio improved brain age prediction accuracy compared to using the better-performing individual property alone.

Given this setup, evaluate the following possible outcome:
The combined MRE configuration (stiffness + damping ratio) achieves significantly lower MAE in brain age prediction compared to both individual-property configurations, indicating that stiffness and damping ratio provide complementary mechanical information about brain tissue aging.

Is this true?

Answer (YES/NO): NO